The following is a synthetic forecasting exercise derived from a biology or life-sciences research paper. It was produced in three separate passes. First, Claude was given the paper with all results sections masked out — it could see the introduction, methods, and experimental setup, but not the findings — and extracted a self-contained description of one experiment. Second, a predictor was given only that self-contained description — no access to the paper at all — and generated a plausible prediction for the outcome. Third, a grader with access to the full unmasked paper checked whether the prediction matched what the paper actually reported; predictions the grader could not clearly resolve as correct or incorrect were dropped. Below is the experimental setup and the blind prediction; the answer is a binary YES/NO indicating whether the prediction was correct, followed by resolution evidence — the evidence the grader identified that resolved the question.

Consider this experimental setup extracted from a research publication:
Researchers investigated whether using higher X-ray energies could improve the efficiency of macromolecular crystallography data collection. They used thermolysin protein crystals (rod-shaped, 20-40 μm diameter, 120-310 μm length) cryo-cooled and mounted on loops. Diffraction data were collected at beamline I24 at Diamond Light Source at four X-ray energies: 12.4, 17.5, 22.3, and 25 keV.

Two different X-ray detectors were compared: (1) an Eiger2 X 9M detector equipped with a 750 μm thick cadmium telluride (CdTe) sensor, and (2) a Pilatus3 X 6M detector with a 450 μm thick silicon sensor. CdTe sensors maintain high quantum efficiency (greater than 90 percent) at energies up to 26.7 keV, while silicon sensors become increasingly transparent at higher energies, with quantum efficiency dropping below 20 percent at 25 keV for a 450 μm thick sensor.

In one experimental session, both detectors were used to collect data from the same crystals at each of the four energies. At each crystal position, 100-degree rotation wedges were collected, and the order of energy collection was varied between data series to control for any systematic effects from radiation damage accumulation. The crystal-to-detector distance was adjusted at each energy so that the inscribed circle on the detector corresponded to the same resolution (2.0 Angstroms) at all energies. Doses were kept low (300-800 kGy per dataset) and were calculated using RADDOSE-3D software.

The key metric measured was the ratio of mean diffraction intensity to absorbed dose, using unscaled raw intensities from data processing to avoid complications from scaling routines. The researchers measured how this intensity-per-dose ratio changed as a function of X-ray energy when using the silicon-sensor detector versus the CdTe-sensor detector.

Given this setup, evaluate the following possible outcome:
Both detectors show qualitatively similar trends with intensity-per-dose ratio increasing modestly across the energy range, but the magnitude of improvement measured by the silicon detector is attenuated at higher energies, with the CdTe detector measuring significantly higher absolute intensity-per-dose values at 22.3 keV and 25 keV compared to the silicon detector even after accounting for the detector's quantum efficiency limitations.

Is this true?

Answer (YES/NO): NO